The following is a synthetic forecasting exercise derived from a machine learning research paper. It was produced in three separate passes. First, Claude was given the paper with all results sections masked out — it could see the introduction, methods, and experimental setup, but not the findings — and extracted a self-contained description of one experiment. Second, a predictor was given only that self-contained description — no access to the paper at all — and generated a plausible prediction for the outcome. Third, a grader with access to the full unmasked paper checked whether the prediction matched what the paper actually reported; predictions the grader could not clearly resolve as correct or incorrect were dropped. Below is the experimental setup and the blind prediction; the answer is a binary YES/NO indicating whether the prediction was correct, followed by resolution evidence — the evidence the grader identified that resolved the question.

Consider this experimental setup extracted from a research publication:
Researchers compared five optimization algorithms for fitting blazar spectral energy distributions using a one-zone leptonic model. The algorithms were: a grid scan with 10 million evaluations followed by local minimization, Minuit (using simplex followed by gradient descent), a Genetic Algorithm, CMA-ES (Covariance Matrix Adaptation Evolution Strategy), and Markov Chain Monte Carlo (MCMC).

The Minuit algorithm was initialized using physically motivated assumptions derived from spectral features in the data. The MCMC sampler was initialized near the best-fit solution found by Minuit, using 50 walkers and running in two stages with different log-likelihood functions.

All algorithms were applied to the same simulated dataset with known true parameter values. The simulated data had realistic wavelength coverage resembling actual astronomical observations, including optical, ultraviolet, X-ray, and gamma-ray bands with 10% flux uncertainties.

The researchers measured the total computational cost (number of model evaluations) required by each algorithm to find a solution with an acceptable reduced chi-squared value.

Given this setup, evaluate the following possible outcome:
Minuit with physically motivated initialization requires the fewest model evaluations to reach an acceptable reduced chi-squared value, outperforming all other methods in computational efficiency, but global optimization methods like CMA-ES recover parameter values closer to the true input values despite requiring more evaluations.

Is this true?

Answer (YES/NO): NO